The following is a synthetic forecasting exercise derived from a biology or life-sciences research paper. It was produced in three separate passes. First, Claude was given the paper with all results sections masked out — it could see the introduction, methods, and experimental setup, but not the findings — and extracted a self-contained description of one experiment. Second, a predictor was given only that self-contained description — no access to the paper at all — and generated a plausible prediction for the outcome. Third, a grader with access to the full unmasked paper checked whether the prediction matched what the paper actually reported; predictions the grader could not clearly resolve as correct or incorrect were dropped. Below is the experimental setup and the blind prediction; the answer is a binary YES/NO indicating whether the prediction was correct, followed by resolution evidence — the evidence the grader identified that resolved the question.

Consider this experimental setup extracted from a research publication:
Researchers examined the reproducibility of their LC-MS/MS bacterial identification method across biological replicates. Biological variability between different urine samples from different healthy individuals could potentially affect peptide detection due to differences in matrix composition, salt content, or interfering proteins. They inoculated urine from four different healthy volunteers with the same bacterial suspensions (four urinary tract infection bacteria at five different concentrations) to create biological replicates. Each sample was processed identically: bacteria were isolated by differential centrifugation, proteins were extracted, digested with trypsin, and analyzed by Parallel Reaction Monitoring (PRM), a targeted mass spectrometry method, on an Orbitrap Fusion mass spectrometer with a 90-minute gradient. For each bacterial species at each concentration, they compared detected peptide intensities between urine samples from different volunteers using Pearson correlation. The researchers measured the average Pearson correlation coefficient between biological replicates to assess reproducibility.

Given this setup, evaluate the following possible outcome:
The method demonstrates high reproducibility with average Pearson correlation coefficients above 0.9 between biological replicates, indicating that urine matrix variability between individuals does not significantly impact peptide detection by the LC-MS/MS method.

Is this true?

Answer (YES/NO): NO